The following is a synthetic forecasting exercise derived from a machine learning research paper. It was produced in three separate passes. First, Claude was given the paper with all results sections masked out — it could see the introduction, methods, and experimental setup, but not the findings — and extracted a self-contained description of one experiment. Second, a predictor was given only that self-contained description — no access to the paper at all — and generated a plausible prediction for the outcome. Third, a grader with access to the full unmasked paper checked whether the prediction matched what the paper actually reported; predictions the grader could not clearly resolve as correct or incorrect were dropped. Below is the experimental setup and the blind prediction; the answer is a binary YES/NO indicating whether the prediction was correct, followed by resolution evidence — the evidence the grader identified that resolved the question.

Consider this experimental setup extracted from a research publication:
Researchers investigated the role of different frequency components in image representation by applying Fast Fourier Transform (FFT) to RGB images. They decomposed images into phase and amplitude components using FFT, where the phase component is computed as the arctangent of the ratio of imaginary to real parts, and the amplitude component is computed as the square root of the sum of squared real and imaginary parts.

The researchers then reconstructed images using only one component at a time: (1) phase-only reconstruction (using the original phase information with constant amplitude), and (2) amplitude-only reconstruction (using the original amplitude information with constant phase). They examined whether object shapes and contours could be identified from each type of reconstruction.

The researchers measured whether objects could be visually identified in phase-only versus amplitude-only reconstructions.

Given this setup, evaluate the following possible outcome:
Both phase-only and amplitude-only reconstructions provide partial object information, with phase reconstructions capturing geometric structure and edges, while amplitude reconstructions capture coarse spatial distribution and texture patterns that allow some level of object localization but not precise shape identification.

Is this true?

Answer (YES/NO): NO